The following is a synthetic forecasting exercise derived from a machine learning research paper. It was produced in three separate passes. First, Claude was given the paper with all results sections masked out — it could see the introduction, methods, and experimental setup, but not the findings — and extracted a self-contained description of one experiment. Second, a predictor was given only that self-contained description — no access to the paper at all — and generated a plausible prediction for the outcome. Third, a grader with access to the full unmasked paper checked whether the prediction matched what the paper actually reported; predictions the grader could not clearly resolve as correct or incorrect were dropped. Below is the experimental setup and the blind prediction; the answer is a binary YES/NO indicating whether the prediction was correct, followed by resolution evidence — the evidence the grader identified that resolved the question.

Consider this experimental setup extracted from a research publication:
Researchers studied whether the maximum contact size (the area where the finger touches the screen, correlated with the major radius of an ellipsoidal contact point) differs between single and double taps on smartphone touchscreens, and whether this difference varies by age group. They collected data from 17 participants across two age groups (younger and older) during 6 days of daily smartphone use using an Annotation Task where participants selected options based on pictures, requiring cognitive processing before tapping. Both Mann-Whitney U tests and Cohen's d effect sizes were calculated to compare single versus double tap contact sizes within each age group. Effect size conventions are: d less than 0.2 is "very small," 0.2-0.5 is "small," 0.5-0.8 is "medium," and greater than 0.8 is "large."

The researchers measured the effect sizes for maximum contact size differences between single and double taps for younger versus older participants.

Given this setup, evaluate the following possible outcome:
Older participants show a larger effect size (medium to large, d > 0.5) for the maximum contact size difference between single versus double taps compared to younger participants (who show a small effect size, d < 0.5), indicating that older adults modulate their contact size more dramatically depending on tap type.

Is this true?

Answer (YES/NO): NO